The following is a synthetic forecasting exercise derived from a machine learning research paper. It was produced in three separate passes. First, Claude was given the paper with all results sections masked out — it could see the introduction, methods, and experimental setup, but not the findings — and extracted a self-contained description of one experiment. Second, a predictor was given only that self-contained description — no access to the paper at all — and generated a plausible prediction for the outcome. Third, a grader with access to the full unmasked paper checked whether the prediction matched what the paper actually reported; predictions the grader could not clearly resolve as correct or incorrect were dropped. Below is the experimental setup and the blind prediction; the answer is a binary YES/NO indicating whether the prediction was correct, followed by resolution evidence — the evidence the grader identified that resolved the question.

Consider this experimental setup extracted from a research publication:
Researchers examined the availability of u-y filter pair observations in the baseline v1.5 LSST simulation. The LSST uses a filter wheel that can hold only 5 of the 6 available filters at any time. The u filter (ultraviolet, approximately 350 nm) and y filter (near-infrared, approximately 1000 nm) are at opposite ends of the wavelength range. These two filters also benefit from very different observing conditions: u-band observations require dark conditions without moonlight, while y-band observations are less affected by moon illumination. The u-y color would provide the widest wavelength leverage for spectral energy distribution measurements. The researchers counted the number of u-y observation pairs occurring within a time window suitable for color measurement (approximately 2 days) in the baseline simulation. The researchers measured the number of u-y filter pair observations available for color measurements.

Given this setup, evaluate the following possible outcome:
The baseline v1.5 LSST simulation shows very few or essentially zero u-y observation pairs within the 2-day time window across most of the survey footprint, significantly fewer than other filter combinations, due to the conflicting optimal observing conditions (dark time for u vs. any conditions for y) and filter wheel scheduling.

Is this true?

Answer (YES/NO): YES